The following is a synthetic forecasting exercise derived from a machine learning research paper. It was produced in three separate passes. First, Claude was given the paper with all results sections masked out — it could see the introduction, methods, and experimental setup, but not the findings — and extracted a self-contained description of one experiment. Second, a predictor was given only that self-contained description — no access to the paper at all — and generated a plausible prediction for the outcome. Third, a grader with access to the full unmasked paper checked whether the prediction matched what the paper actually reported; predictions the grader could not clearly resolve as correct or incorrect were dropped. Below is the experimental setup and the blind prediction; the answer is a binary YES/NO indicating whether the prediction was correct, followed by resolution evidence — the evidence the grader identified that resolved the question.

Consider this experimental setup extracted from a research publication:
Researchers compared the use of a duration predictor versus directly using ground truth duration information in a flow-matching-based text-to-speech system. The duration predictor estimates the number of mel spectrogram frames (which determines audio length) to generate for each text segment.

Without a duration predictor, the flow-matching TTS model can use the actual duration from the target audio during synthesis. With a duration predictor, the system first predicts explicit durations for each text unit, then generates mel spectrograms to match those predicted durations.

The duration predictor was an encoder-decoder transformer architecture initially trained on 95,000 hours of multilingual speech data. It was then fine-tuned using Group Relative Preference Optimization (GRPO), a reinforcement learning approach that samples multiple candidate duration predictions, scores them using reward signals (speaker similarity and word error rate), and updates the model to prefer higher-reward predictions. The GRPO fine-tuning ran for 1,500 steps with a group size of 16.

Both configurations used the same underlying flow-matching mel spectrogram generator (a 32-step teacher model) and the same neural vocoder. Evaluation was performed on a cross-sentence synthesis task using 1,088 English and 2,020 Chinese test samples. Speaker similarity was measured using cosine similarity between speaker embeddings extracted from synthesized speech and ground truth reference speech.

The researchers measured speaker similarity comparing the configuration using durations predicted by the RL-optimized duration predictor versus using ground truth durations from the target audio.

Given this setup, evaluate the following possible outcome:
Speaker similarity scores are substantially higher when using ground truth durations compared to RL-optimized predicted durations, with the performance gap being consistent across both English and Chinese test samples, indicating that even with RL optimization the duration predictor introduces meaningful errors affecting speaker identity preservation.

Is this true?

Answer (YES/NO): NO